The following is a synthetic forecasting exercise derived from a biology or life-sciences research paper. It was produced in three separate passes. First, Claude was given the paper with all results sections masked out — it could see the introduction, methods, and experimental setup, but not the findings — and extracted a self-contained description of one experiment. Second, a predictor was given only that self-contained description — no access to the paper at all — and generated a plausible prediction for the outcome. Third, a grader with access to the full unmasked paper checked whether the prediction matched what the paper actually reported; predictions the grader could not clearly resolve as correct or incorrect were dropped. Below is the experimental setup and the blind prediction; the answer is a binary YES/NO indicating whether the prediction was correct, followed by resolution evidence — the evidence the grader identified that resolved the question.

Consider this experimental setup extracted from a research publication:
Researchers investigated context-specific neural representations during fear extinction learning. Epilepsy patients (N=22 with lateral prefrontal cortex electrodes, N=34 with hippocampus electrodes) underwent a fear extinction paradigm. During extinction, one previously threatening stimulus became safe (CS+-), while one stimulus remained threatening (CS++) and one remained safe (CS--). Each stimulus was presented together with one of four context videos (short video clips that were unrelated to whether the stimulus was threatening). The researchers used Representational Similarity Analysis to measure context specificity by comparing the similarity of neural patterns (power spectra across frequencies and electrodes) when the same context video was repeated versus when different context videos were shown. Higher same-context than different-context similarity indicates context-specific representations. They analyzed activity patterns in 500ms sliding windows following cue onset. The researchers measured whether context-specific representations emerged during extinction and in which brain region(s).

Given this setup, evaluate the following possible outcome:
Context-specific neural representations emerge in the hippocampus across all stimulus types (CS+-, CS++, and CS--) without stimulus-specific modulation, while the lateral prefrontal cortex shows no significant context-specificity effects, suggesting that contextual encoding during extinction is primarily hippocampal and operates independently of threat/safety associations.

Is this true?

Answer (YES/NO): NO